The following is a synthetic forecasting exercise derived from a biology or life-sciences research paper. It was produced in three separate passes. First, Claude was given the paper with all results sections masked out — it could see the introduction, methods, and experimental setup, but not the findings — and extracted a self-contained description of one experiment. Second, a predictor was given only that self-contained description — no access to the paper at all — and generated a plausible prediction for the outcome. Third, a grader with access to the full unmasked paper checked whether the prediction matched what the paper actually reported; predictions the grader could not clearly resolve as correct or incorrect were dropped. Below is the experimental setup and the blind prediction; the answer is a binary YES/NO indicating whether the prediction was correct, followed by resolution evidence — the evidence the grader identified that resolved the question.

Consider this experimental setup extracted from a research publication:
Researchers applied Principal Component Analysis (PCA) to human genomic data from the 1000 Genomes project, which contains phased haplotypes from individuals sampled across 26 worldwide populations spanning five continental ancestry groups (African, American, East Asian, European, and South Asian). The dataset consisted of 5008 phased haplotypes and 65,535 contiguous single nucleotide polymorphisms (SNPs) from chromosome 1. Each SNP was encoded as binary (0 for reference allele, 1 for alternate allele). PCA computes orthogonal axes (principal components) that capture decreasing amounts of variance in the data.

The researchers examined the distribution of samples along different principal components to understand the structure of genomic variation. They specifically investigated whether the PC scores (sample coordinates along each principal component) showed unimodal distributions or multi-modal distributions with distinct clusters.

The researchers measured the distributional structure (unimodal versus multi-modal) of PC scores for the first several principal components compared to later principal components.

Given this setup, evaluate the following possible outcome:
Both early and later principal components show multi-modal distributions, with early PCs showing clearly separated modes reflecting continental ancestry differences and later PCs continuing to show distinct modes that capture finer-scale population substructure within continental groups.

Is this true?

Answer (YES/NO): NO